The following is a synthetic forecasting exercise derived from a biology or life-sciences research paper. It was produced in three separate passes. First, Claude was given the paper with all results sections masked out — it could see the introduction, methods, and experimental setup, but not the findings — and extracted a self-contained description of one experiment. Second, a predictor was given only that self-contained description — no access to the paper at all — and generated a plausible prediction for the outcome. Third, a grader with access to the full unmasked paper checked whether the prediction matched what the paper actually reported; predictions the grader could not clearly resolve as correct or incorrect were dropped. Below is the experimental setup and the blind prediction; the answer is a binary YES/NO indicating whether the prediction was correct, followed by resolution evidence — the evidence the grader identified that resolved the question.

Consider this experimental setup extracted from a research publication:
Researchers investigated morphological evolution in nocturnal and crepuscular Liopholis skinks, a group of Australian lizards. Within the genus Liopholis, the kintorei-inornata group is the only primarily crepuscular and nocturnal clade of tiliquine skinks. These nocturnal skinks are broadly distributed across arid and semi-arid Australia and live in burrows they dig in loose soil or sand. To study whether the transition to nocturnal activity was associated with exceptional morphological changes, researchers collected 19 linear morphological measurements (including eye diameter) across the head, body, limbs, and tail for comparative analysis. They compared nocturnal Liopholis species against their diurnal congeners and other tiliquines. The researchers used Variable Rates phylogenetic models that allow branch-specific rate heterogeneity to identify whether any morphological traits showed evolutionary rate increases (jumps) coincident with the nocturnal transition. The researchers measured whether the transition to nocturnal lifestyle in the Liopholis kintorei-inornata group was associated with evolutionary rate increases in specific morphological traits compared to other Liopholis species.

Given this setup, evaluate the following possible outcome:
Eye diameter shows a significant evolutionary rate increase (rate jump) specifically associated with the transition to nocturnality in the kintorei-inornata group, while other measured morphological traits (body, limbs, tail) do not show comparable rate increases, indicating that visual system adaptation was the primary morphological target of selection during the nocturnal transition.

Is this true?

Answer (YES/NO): YES